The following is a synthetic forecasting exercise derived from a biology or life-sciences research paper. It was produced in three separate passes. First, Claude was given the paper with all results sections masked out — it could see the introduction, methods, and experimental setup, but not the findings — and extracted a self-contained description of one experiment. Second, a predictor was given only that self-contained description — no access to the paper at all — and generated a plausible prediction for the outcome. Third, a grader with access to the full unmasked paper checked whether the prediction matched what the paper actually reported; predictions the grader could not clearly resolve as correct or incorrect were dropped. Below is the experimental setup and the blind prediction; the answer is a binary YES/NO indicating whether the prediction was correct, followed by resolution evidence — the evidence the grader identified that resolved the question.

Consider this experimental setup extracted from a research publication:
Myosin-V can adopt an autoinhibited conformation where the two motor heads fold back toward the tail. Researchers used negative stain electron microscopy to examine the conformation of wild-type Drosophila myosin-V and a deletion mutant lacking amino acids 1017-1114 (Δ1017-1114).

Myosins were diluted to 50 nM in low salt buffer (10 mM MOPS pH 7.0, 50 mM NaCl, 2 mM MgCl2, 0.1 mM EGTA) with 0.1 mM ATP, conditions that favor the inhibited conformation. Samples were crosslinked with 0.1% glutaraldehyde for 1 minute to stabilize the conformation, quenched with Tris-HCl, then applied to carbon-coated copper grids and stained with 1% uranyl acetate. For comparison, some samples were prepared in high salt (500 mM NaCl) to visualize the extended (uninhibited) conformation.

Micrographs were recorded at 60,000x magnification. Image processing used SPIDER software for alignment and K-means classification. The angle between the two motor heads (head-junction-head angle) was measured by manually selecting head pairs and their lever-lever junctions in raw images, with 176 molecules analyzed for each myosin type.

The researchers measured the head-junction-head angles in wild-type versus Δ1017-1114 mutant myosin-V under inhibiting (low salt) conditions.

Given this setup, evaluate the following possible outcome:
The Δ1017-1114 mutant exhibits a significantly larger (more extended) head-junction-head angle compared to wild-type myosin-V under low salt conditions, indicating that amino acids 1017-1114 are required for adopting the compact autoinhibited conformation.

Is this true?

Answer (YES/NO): YES